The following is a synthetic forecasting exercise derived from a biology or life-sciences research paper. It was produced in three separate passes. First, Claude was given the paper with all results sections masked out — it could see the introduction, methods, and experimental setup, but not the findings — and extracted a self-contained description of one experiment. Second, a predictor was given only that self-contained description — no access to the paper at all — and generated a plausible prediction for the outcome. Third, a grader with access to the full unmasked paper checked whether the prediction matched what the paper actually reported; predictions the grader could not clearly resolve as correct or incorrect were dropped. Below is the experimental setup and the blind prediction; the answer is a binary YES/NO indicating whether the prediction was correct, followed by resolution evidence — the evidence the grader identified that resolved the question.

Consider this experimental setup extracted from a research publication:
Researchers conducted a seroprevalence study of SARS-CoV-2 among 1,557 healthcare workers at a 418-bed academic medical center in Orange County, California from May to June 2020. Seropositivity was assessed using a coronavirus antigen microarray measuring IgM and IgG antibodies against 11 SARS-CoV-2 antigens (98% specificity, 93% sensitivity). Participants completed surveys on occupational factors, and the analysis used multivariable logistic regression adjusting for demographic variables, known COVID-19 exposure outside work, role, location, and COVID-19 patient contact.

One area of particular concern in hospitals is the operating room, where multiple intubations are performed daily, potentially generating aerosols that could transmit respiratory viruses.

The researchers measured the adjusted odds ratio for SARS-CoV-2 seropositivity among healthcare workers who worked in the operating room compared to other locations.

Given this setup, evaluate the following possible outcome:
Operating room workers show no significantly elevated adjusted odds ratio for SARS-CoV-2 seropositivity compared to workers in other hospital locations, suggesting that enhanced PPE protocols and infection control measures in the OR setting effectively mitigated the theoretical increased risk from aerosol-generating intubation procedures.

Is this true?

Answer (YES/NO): YES